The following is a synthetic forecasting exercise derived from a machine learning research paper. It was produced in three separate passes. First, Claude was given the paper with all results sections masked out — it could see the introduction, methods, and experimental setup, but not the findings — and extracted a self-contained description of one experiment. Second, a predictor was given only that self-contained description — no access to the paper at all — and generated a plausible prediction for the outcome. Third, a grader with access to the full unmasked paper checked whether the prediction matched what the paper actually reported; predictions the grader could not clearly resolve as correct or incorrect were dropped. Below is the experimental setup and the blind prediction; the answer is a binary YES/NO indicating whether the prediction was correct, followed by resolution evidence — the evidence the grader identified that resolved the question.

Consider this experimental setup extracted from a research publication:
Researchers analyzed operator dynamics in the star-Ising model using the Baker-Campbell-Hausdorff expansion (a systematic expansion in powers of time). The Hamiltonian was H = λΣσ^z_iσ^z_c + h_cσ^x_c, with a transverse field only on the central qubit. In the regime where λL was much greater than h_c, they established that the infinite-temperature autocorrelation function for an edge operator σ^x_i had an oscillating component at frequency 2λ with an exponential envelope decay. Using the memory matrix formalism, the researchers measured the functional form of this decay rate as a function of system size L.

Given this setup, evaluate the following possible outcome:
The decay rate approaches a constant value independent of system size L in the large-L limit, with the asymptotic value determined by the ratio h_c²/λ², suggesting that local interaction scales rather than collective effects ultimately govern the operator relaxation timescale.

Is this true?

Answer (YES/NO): NO